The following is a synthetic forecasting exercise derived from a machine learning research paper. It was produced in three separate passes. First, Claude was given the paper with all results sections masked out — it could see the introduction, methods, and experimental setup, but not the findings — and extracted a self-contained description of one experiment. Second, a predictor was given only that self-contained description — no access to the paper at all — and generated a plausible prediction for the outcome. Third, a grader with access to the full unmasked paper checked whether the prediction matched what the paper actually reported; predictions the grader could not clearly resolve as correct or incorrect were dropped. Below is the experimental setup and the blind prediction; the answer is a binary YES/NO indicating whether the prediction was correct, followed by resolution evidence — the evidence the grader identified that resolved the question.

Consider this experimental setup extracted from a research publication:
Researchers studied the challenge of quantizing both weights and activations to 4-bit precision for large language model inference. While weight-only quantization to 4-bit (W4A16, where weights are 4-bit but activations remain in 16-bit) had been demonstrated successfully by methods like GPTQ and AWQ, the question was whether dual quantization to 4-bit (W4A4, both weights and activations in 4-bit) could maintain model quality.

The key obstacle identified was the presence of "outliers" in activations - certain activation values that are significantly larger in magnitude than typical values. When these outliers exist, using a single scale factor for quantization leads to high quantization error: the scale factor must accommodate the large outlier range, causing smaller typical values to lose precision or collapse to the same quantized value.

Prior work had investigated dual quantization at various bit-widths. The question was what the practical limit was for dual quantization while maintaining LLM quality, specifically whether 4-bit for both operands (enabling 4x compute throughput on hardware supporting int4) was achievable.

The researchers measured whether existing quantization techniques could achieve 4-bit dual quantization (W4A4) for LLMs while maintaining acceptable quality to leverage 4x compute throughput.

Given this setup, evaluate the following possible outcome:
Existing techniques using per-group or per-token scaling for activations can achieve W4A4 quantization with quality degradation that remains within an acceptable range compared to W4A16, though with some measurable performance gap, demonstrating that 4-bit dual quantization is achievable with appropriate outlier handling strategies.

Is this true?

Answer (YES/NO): NO